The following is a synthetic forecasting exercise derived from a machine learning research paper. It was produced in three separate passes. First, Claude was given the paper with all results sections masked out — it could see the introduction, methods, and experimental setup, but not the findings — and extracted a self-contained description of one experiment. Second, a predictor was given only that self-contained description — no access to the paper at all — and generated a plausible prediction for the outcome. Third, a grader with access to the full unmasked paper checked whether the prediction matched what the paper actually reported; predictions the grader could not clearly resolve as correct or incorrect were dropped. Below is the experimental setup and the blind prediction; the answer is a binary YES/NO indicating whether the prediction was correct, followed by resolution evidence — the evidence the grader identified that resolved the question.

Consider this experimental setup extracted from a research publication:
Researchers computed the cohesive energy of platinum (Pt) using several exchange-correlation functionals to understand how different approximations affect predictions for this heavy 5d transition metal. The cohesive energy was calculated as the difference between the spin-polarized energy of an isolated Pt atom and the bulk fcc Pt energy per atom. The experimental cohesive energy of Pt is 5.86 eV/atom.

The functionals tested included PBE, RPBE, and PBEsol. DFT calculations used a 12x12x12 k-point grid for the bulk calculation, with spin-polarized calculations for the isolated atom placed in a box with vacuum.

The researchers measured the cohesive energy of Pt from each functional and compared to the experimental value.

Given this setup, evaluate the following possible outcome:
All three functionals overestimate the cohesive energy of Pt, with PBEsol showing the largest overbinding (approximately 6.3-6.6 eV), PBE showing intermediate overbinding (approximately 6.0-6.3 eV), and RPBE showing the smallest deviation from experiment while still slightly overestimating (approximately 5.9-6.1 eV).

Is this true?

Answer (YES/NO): NO